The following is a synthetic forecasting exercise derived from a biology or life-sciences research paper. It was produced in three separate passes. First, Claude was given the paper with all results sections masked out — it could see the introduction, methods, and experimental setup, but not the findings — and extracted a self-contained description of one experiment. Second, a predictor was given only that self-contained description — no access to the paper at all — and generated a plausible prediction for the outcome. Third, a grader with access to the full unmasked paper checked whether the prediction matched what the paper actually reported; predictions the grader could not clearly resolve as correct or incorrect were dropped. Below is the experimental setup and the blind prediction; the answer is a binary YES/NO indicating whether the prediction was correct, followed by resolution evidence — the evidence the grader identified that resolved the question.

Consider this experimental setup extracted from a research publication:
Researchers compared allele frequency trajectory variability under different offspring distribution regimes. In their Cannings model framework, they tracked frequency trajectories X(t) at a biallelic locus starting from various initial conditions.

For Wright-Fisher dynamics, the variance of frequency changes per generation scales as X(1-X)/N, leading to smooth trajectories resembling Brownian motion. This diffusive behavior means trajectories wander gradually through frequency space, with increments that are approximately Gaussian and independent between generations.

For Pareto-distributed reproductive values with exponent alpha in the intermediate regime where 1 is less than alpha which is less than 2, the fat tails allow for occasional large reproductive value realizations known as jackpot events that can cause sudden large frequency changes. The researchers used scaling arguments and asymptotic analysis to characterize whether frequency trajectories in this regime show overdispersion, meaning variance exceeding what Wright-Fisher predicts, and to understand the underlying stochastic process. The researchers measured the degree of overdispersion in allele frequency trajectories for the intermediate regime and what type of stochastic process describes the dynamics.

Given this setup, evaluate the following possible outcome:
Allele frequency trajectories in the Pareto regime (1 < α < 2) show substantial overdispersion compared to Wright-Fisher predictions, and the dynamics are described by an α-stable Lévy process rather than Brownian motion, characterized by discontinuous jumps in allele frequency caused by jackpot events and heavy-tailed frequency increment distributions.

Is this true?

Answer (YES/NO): YES